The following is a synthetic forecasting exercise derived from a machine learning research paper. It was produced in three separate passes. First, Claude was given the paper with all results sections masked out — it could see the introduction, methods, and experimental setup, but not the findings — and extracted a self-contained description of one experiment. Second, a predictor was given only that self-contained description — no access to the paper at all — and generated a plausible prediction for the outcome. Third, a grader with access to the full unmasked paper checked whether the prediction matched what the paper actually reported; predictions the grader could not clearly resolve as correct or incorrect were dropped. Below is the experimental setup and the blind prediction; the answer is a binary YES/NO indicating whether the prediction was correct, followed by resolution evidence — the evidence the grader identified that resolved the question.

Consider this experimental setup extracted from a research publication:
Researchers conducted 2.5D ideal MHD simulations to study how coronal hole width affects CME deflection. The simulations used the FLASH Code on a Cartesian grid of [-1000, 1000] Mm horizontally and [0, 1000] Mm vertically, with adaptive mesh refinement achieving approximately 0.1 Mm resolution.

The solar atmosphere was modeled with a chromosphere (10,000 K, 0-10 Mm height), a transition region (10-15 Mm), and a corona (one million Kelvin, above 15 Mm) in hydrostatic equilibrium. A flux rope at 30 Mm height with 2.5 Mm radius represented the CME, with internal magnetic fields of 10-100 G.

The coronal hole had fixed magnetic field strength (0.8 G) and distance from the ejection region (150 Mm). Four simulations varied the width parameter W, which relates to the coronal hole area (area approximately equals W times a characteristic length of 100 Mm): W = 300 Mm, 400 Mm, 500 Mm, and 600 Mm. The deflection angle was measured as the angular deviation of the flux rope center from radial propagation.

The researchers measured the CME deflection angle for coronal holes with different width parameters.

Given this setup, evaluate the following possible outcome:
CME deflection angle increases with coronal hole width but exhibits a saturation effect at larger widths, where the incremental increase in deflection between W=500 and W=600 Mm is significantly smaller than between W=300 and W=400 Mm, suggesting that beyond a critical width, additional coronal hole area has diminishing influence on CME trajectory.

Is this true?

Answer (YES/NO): YES